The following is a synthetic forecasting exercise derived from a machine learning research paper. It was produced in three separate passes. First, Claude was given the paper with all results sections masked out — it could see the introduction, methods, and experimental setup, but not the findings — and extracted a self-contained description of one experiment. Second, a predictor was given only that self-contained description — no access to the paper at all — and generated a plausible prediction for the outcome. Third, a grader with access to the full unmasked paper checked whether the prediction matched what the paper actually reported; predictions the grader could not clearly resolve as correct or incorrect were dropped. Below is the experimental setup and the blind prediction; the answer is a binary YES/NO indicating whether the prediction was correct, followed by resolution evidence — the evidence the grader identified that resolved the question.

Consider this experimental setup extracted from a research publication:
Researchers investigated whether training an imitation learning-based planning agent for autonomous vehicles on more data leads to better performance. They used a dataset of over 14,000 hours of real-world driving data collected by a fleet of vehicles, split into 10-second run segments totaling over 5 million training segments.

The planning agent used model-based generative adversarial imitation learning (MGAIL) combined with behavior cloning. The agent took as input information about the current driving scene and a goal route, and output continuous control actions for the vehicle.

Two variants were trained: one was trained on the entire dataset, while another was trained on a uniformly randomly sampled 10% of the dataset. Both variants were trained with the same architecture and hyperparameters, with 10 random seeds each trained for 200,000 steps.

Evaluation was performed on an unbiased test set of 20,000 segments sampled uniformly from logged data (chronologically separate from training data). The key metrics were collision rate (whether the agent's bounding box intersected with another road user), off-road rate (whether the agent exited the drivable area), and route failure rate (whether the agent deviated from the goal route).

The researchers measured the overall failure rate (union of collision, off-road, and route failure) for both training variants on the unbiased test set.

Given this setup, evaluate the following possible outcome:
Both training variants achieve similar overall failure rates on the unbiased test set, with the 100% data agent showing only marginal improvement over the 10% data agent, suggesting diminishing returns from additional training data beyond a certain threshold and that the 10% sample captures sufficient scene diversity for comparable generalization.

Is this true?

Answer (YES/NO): NO